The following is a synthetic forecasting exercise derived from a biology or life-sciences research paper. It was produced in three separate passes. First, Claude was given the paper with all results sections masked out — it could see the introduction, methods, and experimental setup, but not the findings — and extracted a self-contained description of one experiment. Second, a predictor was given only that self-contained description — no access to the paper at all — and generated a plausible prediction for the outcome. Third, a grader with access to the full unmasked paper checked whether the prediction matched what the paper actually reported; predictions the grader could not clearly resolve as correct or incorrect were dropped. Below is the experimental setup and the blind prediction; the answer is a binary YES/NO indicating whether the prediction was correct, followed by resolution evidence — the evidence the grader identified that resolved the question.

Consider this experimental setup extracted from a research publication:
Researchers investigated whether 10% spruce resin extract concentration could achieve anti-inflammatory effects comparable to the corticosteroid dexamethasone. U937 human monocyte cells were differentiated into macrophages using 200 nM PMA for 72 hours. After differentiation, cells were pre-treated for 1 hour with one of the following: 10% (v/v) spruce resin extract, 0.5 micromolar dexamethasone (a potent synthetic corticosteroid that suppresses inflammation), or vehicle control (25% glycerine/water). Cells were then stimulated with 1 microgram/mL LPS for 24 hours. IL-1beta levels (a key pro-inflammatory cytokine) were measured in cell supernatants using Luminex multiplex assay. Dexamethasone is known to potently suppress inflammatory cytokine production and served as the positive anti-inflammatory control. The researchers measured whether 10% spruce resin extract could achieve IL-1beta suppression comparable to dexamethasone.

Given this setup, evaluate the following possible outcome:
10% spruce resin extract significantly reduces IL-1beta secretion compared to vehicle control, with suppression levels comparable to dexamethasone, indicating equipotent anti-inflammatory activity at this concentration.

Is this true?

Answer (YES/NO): NO